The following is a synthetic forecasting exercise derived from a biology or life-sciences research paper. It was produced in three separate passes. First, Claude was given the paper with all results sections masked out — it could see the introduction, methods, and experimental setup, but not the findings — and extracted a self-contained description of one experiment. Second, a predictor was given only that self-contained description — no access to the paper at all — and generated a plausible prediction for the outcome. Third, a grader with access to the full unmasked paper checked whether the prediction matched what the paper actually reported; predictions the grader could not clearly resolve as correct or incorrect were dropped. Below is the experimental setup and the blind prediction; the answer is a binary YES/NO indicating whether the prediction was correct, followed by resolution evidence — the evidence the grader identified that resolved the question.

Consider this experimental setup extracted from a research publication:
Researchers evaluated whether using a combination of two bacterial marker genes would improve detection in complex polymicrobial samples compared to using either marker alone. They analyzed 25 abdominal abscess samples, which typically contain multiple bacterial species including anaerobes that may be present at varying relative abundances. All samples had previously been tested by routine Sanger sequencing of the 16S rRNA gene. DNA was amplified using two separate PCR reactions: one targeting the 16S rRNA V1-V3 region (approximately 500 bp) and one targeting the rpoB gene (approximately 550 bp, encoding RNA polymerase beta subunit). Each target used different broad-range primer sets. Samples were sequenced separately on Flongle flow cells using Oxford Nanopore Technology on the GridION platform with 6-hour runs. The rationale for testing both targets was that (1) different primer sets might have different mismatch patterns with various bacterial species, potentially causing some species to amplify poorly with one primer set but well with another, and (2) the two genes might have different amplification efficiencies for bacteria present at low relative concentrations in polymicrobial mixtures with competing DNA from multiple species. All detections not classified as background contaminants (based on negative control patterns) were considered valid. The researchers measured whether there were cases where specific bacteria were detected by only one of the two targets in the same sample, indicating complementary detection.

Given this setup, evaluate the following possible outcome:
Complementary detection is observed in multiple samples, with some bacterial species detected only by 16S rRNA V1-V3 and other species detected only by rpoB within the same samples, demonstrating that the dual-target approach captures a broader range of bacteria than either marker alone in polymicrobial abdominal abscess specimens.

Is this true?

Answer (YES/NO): YES